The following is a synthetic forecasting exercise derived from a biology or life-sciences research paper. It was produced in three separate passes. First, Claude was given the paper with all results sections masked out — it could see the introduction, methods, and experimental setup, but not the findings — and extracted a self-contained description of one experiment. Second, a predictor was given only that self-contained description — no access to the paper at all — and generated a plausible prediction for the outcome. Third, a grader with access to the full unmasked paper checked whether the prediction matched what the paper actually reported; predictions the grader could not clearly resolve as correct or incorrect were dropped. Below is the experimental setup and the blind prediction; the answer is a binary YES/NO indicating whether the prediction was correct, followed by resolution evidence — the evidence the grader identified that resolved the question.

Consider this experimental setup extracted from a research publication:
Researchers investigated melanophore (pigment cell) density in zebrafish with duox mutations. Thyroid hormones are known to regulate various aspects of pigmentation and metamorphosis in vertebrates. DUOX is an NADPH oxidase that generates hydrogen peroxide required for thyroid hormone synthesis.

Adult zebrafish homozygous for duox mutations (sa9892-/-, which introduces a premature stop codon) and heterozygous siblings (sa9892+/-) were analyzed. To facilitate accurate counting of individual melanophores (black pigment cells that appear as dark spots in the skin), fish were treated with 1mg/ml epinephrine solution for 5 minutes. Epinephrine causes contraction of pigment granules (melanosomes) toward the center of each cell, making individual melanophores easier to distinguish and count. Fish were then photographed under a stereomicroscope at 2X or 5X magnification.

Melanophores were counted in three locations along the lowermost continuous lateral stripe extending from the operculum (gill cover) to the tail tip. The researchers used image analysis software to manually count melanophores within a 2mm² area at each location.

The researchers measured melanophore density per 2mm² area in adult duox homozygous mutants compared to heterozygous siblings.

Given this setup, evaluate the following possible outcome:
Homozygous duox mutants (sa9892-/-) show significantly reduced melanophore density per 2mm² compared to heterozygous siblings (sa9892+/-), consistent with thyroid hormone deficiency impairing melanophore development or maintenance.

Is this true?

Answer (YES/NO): NO